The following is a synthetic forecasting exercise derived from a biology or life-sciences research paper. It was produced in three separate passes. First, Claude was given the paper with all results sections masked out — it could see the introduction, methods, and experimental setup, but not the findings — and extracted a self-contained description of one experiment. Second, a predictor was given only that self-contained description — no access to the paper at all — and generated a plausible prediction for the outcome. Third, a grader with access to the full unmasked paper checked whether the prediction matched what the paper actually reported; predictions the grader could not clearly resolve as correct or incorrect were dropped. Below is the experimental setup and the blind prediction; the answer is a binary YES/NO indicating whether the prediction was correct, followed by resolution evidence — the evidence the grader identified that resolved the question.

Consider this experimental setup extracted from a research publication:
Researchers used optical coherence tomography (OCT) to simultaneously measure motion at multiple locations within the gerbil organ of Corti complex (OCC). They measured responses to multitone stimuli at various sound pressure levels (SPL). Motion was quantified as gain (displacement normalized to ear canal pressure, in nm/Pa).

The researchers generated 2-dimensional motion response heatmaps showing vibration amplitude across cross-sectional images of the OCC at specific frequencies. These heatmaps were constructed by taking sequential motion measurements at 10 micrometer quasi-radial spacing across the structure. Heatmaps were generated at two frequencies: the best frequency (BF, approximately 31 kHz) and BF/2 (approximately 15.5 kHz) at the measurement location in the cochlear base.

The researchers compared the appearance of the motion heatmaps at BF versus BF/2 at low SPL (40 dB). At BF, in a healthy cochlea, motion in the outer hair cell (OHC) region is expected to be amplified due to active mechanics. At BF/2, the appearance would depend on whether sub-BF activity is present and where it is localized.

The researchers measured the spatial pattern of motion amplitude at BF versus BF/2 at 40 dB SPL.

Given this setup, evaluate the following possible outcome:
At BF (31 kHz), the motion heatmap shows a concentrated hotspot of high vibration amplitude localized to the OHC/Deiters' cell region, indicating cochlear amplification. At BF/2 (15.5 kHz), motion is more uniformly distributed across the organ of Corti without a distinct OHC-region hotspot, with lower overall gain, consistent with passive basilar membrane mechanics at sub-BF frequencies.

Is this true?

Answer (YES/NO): NO